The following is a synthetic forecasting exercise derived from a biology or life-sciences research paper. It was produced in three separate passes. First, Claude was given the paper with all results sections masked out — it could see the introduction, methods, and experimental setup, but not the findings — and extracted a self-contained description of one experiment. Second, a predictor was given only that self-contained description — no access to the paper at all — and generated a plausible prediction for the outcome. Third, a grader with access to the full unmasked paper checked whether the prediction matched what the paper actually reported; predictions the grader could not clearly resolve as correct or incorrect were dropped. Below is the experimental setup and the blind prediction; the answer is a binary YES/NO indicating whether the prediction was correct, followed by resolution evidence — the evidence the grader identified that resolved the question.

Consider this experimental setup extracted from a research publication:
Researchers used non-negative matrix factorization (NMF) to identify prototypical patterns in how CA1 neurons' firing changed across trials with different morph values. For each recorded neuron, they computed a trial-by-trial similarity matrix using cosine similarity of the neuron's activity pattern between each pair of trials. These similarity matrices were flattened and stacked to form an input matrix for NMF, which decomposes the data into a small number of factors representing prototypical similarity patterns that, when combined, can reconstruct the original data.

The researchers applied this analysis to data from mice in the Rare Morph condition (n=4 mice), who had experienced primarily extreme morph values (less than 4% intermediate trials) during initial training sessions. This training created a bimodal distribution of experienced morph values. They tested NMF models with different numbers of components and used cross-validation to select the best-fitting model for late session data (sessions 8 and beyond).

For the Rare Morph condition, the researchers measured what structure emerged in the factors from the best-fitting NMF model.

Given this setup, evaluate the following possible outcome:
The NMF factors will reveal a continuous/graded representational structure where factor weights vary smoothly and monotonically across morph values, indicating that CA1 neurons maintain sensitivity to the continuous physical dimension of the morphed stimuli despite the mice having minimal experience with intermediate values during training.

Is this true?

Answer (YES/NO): NO